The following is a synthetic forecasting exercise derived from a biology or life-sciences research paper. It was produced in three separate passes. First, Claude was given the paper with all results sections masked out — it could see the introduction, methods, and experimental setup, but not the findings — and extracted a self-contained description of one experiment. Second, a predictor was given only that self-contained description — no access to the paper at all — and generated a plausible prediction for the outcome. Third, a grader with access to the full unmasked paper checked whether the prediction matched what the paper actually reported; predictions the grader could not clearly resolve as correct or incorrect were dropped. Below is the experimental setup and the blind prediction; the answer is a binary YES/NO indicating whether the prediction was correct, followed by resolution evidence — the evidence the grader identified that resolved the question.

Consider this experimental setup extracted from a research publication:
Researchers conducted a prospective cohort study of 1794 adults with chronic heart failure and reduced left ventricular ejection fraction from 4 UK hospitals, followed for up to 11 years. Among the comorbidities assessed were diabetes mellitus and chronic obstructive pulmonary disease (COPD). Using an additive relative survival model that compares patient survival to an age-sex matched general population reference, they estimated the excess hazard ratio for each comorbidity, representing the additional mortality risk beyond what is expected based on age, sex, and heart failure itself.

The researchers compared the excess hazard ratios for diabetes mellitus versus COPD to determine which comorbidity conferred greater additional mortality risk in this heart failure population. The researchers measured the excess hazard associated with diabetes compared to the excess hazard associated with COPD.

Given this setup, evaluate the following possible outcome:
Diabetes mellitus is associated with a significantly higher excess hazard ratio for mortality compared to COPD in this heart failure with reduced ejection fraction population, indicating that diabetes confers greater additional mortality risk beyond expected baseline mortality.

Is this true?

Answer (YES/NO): NO